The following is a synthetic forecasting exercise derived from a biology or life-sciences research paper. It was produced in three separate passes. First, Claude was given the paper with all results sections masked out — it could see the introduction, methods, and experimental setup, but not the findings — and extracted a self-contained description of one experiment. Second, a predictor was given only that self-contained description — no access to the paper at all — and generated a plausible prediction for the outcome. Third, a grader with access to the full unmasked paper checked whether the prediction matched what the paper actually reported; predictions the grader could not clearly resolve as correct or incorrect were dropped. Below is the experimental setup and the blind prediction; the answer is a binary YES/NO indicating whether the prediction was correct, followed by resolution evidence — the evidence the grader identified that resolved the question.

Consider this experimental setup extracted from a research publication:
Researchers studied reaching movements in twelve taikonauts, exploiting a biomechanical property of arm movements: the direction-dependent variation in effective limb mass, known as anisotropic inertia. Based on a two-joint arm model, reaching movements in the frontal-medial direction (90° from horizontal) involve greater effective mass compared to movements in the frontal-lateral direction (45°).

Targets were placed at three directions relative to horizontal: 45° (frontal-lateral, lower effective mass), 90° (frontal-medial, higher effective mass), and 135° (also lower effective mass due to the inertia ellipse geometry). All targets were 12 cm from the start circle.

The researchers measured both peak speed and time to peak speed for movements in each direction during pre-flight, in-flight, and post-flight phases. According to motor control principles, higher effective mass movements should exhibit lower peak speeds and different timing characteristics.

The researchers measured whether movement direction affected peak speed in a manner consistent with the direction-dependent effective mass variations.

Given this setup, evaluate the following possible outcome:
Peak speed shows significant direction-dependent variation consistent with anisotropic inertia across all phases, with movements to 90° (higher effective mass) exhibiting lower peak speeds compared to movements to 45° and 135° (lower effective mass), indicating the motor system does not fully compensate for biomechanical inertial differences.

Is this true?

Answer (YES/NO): NO